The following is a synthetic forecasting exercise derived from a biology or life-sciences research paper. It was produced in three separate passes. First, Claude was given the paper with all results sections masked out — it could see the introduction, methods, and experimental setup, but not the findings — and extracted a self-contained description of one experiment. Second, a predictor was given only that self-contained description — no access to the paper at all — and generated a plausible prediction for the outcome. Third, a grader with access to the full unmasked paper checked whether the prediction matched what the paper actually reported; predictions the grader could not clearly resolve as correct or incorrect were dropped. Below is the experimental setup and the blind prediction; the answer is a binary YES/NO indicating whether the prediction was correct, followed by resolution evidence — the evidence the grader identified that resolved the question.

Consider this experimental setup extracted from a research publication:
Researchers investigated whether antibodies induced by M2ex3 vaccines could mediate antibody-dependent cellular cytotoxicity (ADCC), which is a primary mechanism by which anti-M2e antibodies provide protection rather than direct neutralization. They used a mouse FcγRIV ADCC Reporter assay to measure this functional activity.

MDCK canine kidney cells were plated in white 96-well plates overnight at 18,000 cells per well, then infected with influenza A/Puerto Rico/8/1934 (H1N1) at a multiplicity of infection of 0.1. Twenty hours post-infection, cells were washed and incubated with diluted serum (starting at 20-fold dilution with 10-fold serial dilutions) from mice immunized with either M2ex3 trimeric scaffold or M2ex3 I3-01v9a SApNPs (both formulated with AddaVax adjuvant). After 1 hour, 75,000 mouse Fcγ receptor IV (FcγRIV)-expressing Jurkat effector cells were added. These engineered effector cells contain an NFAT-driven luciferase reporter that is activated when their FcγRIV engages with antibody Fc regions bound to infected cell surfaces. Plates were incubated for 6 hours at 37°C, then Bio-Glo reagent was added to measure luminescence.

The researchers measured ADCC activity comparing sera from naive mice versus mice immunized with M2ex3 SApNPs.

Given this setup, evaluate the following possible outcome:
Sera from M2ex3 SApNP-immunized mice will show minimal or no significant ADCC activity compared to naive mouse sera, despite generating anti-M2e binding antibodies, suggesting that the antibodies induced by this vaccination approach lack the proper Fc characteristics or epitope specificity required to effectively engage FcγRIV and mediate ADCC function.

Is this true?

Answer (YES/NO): NO